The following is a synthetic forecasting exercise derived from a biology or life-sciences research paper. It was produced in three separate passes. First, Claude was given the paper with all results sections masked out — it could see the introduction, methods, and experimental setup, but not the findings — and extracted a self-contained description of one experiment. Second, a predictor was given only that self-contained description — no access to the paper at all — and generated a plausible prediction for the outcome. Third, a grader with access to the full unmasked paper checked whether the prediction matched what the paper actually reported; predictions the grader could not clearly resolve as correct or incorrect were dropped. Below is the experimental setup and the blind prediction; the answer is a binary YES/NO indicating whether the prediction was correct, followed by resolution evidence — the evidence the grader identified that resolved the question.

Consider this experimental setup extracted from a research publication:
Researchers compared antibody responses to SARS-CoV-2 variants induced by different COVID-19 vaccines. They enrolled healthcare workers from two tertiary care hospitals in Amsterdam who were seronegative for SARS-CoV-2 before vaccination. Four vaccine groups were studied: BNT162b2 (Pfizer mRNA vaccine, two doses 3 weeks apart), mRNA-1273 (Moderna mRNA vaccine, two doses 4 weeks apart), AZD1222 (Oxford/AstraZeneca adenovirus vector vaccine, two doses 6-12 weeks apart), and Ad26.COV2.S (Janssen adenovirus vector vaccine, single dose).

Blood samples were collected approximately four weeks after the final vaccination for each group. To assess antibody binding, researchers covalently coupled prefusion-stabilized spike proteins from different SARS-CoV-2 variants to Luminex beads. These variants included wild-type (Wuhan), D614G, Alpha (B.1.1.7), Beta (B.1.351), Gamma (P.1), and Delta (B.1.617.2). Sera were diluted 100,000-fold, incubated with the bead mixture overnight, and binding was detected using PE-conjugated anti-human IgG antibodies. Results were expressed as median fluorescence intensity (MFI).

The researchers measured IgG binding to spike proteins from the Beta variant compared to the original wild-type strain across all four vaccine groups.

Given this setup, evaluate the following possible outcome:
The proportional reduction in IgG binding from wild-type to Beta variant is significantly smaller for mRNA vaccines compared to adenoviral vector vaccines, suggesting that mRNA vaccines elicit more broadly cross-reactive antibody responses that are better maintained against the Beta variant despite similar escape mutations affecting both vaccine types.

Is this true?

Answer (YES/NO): NO